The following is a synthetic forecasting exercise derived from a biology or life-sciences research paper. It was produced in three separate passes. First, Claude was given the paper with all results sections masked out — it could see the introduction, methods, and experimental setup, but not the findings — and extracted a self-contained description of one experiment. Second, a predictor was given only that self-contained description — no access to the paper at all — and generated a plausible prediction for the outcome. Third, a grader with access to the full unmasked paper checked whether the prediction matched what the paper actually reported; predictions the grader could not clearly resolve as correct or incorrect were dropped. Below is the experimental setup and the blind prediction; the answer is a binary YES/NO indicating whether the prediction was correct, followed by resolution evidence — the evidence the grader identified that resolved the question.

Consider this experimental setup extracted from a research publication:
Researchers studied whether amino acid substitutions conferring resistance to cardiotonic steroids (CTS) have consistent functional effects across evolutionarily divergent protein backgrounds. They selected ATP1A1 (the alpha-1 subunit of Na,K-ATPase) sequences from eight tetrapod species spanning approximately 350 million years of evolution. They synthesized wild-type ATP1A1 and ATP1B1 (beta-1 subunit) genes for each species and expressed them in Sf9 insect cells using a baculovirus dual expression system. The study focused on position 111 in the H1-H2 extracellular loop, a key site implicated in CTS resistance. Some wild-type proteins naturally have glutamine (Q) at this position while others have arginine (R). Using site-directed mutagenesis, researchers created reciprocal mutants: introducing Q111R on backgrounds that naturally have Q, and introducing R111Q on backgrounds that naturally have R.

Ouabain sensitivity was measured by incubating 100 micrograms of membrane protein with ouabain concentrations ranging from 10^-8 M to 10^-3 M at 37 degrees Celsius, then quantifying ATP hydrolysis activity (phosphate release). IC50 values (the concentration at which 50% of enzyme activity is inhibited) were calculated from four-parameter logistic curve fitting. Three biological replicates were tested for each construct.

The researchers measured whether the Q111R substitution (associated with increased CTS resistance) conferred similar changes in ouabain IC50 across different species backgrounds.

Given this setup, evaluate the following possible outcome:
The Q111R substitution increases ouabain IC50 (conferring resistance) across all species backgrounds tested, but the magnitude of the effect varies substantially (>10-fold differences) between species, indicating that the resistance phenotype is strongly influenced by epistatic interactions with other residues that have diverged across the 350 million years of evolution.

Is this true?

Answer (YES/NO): NO